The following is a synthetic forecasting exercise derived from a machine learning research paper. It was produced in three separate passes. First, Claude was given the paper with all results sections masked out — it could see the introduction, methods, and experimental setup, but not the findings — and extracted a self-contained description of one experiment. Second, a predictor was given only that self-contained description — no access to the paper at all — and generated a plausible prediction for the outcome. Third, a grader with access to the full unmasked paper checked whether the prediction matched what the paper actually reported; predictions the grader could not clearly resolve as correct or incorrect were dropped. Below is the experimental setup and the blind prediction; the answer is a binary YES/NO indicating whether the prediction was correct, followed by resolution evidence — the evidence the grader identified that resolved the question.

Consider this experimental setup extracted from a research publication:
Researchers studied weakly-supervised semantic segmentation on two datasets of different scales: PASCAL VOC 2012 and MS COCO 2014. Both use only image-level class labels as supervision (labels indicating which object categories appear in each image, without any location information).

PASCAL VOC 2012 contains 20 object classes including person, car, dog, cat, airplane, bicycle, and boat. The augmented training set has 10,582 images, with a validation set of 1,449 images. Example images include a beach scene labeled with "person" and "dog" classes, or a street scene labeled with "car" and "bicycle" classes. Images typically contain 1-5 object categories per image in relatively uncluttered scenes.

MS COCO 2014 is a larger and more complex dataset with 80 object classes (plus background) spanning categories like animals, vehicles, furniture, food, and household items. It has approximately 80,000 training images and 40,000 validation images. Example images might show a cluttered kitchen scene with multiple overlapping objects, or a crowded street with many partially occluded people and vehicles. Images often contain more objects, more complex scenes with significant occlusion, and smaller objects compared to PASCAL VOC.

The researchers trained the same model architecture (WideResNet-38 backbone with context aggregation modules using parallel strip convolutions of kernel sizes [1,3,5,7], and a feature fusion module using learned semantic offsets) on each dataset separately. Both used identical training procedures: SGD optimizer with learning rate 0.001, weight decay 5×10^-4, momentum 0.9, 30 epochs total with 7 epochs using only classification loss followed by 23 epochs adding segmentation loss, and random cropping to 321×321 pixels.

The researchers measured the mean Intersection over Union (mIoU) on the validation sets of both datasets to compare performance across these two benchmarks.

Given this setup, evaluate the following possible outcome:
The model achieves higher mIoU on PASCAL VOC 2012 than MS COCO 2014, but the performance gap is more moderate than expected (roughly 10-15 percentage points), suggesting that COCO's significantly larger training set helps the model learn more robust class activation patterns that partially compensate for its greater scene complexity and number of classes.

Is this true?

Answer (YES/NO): NO